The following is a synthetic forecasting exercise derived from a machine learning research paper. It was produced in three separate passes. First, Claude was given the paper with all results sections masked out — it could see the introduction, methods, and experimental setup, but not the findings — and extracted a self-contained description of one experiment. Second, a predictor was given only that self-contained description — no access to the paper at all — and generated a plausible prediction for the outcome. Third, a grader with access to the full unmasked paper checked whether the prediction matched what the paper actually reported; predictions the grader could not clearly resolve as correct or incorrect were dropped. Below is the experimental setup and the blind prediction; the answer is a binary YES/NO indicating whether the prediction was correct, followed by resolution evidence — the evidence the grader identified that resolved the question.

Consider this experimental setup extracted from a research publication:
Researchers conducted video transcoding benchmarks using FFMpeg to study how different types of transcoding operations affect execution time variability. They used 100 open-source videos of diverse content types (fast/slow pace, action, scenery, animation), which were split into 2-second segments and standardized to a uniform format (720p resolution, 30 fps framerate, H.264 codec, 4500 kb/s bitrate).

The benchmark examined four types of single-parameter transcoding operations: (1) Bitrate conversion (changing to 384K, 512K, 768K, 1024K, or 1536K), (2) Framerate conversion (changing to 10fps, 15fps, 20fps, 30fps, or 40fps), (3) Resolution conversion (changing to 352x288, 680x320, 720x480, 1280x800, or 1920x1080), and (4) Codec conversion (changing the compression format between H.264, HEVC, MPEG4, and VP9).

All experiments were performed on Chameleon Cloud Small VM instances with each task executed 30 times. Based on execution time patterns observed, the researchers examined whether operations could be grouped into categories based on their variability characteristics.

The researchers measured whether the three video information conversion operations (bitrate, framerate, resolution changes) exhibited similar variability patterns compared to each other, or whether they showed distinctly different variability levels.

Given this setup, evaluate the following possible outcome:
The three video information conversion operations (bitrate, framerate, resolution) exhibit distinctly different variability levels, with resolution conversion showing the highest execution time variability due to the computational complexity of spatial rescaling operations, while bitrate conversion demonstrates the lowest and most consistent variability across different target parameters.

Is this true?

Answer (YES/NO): NO